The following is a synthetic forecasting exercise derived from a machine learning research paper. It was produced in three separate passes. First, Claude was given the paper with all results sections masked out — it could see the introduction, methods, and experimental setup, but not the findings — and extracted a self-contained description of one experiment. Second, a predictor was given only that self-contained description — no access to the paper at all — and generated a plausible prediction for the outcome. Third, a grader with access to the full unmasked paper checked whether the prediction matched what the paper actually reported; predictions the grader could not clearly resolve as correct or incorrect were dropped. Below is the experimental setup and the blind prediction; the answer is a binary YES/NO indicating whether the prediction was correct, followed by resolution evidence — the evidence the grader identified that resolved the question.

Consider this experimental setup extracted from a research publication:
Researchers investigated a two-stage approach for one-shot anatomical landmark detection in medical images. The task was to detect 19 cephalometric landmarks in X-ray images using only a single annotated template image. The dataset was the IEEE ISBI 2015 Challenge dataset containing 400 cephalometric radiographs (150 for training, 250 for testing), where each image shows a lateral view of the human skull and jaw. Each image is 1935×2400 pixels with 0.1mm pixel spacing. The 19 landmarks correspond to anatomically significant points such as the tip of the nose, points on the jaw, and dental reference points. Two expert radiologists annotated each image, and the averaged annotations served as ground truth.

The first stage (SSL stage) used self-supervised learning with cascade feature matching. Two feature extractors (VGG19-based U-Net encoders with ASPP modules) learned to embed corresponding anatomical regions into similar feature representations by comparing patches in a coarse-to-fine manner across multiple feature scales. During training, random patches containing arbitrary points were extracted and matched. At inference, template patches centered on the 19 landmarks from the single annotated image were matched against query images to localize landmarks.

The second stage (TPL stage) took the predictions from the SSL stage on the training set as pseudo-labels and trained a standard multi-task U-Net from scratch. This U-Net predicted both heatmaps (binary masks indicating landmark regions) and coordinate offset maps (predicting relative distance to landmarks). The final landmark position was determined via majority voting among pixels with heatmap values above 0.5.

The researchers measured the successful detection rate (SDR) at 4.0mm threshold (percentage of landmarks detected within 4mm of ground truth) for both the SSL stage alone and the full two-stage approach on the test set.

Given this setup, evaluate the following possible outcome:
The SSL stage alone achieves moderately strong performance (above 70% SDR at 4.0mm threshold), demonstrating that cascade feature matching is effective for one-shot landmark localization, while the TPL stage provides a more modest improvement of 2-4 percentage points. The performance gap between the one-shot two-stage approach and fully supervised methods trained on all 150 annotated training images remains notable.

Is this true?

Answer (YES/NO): NO